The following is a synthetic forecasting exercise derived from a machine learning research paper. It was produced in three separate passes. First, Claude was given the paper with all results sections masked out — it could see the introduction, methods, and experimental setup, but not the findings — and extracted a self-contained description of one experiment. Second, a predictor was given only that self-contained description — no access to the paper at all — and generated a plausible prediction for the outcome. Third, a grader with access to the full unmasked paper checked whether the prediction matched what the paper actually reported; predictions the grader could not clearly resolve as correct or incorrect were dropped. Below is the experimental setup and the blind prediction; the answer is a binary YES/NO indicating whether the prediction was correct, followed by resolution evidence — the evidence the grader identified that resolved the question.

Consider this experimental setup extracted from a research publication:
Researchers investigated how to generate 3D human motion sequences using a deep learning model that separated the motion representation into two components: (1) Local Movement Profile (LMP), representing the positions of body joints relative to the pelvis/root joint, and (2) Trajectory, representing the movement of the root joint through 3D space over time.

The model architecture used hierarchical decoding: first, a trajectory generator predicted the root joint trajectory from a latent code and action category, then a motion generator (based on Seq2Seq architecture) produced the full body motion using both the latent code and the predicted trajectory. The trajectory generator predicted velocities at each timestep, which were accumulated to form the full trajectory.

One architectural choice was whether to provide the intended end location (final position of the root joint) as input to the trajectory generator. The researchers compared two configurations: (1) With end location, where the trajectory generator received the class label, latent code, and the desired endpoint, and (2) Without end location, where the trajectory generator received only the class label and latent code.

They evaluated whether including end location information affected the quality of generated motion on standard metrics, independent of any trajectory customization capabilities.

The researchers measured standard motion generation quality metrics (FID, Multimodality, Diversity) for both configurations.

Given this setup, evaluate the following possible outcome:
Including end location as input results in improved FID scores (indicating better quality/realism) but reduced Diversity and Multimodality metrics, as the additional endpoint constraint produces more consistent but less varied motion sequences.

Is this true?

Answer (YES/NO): NO